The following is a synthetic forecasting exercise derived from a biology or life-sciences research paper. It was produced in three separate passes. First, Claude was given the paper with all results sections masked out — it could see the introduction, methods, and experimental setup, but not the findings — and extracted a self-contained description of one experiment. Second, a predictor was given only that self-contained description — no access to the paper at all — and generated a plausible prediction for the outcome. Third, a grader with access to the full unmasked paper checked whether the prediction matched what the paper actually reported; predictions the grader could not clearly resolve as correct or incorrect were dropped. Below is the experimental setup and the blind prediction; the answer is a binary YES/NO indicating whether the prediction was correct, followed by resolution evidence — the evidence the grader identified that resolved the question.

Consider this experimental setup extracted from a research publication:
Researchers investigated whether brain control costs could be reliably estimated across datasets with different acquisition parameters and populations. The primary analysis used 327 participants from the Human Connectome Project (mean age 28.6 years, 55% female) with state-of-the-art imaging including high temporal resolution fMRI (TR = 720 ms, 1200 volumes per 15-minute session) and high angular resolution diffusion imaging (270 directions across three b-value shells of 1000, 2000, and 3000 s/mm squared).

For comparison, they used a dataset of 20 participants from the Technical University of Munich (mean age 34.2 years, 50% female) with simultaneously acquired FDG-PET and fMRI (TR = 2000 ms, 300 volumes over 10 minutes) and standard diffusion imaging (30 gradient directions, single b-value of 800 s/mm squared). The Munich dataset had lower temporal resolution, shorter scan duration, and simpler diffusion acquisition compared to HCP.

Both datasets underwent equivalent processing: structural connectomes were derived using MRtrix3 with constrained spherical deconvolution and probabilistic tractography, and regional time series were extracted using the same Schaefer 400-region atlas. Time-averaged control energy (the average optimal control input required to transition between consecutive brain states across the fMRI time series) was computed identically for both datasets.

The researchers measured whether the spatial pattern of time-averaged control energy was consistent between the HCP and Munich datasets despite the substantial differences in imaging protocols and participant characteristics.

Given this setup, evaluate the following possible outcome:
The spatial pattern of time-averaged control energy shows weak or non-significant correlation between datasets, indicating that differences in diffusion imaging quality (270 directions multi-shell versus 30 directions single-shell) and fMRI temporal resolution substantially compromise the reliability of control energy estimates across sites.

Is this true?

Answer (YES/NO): NO